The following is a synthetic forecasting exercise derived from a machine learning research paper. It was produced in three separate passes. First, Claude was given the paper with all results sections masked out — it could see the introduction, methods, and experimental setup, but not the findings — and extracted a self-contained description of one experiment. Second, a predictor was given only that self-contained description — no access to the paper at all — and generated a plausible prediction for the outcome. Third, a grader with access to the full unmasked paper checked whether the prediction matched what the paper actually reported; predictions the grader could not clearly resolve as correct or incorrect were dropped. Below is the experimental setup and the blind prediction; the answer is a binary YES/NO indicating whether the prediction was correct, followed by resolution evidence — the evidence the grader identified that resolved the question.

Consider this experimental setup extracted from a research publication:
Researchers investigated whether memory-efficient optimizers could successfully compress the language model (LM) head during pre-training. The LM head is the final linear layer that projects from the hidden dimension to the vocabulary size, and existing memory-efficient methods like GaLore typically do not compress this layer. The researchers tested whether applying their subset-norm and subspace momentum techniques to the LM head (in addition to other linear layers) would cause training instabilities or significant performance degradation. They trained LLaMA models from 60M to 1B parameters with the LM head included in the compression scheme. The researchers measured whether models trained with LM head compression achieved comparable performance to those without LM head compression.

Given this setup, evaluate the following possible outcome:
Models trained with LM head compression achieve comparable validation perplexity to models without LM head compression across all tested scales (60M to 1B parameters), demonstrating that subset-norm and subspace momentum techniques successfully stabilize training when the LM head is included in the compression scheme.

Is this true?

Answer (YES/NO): YES